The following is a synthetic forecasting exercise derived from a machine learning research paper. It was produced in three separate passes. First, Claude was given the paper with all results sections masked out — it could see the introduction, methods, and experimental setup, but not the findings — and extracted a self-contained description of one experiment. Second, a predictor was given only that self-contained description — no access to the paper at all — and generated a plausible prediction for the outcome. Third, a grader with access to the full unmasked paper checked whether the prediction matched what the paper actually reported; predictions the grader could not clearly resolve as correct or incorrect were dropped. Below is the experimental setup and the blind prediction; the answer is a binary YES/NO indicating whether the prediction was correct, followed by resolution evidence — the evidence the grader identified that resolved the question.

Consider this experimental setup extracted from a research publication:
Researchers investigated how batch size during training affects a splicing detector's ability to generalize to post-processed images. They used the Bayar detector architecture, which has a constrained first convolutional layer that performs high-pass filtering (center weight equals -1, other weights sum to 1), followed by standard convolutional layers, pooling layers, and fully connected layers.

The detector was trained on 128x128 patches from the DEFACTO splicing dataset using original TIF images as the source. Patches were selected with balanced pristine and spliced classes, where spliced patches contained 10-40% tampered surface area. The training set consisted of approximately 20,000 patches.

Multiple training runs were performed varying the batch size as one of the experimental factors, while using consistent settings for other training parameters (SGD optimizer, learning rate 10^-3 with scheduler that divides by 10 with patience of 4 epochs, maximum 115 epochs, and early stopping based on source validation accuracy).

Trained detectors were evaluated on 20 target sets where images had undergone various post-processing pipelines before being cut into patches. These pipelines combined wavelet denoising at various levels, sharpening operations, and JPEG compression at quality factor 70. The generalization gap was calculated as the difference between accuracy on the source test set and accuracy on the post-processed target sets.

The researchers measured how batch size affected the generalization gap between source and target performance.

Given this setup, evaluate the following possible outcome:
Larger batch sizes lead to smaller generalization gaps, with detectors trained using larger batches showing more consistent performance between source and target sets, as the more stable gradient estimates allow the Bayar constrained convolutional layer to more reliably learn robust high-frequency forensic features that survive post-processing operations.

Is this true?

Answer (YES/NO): YES